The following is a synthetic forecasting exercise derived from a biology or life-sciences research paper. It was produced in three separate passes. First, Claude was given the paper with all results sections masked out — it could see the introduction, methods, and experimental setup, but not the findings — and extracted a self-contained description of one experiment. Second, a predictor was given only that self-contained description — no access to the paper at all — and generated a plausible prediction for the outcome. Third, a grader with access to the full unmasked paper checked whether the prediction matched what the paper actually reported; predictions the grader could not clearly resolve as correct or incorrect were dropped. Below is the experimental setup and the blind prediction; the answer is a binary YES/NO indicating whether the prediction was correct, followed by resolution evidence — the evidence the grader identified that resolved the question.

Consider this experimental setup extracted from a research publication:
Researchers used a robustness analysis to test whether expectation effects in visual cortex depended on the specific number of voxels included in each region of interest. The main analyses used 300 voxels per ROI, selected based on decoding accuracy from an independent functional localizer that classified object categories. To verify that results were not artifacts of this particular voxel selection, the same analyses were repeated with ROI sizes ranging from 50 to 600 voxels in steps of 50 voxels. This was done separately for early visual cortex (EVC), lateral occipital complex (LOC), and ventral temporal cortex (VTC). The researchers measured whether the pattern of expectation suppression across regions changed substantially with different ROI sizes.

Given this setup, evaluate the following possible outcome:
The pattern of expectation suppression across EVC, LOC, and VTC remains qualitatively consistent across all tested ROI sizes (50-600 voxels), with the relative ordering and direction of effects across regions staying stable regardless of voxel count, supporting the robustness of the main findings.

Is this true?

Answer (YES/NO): YES